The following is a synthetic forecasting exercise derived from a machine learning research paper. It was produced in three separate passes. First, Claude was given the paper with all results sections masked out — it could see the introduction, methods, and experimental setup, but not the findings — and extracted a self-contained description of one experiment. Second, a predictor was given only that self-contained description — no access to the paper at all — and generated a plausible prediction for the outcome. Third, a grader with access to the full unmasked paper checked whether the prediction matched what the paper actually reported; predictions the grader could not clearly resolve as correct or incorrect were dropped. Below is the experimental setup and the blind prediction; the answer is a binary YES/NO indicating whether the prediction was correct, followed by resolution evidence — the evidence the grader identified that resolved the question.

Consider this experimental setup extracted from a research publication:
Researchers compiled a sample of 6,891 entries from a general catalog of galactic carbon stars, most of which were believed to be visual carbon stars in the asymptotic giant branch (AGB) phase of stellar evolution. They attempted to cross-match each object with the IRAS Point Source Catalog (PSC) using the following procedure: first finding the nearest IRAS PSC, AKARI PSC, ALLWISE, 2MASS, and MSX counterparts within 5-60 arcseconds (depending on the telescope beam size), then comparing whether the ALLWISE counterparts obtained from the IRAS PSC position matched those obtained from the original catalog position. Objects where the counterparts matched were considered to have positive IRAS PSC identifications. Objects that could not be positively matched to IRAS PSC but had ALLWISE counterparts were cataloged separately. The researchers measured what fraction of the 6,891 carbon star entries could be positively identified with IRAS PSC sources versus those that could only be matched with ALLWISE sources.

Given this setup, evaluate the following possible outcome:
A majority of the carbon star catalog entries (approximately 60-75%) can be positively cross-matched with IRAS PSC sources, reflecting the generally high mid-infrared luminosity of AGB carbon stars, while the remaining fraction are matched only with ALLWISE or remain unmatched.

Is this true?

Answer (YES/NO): NO